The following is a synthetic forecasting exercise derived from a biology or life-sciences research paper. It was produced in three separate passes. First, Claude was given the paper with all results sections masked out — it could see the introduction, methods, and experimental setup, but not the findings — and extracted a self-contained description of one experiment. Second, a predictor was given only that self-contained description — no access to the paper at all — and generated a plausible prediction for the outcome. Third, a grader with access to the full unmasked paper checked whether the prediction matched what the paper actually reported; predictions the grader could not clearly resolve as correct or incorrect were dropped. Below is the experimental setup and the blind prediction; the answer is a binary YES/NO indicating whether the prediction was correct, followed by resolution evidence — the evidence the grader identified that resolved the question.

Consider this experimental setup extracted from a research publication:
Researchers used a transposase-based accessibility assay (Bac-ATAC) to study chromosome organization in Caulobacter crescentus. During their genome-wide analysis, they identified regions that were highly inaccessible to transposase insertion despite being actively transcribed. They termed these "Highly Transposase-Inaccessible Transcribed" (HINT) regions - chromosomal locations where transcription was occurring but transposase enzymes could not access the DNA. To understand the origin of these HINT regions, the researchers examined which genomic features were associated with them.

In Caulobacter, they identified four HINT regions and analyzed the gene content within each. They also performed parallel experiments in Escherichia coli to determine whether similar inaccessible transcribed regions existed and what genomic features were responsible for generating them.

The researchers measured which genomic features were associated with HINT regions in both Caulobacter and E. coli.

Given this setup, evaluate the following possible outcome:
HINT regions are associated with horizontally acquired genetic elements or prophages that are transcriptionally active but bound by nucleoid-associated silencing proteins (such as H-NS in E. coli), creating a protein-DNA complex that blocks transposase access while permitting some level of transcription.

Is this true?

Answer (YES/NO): NO